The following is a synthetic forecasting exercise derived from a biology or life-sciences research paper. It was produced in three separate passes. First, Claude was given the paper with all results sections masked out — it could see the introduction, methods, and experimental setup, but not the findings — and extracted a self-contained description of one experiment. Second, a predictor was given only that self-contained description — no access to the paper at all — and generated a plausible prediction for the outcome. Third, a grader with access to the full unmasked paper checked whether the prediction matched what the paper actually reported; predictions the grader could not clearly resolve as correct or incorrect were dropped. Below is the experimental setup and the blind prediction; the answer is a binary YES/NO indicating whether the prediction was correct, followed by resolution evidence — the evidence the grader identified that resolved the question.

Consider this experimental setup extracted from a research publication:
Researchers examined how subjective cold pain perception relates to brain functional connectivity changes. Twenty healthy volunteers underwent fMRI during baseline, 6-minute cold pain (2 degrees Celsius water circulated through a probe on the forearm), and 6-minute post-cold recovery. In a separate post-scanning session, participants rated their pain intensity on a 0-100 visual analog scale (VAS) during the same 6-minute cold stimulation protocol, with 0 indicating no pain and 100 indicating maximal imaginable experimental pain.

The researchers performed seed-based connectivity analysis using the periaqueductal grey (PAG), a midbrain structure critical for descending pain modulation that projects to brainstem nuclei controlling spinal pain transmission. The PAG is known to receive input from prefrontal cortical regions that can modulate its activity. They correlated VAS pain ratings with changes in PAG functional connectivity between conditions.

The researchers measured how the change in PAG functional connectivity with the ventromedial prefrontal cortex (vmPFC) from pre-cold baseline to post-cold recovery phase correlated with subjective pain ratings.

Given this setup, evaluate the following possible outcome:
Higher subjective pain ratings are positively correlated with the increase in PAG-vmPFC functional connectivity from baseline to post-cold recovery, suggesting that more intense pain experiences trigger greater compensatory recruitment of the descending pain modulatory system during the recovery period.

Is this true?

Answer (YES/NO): NO